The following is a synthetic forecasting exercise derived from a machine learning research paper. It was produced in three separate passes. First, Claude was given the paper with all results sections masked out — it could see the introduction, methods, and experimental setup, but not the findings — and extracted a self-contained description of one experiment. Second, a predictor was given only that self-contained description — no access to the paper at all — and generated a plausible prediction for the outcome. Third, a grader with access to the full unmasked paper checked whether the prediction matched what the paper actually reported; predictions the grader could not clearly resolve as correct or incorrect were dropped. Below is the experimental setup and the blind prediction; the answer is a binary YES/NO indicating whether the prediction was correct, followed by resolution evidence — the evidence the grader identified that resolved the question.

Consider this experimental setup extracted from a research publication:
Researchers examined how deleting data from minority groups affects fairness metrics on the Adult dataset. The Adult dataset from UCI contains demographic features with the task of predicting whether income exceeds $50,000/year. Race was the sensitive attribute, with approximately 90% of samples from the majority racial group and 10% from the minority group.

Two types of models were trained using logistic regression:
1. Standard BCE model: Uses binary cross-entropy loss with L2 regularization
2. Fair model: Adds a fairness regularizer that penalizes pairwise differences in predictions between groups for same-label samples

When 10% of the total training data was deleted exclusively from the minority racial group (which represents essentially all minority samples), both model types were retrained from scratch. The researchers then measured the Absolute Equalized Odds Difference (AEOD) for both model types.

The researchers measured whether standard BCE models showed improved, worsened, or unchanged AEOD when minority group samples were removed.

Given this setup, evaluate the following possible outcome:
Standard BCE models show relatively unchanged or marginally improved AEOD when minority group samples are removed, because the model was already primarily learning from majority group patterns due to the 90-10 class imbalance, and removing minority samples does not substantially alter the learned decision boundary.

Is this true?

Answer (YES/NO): YES